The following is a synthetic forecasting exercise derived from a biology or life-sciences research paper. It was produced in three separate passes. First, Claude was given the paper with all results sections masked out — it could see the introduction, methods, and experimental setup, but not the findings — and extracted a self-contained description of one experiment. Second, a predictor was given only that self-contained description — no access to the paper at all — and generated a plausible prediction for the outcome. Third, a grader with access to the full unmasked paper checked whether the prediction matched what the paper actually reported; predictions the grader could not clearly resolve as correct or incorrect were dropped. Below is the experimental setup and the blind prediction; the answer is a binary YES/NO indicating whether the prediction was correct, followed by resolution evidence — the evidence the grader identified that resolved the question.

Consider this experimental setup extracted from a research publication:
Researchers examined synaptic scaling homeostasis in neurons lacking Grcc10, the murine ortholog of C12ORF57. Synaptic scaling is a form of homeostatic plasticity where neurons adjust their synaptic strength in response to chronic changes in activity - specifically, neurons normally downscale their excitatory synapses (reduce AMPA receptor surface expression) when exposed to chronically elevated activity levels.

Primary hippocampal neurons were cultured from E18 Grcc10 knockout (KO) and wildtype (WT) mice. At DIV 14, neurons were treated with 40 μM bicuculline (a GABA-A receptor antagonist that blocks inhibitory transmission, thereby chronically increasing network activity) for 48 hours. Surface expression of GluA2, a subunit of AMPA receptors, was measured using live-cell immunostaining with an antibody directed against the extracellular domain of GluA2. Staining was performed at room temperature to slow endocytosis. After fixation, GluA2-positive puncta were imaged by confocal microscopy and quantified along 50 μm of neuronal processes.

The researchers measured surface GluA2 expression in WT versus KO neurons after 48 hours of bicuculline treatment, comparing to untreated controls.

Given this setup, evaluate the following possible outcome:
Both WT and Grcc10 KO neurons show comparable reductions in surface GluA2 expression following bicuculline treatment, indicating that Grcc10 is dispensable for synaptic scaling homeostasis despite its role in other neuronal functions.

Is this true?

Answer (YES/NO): NO